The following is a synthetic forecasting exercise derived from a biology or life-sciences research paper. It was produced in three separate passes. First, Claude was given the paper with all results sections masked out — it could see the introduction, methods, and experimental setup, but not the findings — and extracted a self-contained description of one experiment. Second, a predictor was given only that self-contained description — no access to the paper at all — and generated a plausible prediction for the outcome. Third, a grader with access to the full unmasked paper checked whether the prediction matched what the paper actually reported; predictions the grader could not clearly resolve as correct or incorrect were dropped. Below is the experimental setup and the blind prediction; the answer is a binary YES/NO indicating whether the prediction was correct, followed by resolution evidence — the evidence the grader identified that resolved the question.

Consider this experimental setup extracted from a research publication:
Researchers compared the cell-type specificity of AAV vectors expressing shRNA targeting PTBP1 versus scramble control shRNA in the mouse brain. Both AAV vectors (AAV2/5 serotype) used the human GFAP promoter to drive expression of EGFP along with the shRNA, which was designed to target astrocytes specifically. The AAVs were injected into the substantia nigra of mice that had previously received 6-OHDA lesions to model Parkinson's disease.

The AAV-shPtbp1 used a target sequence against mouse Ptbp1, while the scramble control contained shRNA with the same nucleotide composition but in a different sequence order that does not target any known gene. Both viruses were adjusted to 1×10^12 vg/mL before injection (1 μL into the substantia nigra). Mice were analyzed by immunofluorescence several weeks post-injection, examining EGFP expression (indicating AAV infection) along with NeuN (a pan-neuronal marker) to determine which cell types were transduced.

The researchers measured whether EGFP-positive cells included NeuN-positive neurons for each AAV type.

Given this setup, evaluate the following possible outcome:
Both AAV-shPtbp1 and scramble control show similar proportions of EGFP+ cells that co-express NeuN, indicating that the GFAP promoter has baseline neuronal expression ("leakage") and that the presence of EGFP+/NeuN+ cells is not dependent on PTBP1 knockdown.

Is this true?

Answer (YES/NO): NO